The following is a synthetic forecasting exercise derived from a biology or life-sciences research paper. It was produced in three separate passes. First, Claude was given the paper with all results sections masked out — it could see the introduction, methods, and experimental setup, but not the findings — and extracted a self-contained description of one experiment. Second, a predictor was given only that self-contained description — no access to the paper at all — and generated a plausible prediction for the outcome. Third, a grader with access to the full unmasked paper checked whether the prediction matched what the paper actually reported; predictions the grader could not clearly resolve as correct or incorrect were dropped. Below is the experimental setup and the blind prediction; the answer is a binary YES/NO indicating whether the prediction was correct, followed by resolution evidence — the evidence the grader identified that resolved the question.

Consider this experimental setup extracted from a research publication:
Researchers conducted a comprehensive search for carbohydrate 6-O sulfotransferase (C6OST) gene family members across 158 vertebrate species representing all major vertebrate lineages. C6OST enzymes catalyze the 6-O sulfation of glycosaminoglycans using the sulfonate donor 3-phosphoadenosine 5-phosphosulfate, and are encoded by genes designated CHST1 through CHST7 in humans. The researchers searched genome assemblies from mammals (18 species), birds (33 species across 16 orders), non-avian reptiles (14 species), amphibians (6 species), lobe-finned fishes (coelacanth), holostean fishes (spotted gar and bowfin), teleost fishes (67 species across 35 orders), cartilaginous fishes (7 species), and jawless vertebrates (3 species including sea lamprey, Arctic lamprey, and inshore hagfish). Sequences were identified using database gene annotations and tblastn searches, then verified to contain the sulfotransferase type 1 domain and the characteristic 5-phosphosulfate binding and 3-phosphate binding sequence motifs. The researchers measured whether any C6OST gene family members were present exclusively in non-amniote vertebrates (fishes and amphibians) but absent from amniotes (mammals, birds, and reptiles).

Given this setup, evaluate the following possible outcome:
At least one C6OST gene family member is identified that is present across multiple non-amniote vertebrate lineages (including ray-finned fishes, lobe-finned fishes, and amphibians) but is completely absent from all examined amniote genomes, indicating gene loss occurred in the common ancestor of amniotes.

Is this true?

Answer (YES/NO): YES